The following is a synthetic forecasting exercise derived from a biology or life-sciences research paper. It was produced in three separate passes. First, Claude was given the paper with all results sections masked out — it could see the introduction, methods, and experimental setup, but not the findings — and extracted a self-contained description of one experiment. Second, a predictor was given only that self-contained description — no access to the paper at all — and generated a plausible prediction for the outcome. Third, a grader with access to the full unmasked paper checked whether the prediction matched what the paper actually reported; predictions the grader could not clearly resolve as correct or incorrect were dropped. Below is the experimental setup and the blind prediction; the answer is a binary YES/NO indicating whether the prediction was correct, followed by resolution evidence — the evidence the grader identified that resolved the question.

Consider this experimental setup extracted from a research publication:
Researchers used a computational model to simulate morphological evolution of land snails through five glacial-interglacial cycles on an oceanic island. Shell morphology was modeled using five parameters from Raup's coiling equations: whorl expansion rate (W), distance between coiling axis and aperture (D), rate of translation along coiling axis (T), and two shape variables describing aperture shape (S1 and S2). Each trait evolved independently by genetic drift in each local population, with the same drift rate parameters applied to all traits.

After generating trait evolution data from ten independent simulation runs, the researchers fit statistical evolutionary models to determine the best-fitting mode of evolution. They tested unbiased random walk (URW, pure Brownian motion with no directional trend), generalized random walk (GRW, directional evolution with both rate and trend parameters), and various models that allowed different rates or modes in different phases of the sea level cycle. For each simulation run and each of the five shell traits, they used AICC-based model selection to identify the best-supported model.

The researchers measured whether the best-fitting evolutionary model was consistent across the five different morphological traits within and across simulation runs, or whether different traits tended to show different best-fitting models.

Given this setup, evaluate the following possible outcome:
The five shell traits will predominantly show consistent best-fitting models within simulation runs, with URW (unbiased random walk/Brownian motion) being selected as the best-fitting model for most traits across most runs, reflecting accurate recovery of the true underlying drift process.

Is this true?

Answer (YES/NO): NO